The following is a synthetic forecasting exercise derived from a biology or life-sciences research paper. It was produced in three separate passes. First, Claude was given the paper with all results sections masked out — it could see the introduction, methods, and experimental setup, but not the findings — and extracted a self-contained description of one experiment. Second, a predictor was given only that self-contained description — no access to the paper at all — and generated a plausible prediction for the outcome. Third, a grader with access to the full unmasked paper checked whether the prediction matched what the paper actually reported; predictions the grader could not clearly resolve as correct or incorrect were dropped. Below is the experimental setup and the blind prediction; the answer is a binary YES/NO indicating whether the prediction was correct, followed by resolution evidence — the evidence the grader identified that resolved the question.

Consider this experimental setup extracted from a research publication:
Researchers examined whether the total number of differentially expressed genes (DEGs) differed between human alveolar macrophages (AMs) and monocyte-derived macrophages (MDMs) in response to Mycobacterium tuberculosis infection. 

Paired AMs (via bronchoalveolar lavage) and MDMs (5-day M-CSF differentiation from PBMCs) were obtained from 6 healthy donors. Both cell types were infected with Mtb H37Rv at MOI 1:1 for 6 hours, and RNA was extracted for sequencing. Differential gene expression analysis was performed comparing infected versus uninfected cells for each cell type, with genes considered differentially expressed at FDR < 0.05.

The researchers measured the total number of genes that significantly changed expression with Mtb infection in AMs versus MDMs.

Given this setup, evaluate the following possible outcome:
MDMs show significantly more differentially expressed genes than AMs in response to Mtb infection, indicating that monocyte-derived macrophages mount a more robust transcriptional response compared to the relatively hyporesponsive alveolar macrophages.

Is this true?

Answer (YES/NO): NO